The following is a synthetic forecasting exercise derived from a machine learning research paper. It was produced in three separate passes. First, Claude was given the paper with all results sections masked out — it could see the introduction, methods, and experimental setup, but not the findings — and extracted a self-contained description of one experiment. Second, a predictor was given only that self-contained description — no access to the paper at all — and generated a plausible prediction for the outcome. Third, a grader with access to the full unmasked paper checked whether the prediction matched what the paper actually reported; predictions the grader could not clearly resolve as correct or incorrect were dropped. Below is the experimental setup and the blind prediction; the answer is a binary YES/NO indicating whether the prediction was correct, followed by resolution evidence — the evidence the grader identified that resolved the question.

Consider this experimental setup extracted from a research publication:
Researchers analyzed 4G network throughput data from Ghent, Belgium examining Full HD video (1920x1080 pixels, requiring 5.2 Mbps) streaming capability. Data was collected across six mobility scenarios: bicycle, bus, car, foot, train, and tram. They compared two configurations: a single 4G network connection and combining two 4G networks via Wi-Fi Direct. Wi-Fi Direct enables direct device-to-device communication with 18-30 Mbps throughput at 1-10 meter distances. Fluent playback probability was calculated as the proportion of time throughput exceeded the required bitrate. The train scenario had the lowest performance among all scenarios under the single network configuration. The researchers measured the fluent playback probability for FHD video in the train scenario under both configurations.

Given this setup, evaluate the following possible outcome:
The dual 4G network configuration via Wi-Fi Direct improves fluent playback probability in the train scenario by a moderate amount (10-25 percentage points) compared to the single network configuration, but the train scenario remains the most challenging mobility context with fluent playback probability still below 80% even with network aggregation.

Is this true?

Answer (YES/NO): NO